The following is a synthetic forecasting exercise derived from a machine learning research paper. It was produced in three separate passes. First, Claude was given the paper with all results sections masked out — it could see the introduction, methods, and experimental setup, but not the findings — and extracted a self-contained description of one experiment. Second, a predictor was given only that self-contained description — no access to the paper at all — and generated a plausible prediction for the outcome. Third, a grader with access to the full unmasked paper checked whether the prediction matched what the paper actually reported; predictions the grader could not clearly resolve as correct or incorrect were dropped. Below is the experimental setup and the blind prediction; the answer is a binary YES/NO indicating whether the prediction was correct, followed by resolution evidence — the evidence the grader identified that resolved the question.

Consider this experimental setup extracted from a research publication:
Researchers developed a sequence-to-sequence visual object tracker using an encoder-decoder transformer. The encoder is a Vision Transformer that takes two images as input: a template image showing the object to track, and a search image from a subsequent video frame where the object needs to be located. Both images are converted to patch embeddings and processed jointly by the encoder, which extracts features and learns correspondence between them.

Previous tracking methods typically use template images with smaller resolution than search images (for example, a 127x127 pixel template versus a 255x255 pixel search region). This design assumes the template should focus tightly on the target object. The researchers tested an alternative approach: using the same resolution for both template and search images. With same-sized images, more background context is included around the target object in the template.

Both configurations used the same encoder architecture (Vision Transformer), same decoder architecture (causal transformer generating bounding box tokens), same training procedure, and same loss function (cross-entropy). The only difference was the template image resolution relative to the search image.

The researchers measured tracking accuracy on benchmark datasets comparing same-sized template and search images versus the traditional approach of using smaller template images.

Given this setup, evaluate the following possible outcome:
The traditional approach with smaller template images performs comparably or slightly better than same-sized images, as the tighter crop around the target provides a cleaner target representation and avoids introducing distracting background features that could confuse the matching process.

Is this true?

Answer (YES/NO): NO